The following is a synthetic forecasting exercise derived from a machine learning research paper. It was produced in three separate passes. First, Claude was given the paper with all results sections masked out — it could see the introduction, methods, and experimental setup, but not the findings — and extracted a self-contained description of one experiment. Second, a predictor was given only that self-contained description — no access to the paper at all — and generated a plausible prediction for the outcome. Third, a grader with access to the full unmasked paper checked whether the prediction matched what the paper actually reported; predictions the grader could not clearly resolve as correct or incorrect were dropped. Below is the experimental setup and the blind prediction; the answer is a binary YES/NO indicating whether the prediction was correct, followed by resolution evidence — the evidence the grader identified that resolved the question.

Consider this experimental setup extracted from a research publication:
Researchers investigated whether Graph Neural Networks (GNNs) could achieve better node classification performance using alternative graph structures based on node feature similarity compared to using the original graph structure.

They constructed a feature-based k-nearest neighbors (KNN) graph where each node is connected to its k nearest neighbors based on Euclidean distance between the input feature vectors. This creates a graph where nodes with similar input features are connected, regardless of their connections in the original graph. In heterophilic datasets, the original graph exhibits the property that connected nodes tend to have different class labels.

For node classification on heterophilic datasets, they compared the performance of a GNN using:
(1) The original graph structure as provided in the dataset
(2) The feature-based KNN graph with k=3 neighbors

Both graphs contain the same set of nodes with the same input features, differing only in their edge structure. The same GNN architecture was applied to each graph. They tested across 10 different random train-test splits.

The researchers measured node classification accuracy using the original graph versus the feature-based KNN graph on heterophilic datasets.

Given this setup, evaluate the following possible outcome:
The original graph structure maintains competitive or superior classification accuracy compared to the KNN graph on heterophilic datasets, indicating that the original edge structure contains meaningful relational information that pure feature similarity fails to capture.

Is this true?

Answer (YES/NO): NO